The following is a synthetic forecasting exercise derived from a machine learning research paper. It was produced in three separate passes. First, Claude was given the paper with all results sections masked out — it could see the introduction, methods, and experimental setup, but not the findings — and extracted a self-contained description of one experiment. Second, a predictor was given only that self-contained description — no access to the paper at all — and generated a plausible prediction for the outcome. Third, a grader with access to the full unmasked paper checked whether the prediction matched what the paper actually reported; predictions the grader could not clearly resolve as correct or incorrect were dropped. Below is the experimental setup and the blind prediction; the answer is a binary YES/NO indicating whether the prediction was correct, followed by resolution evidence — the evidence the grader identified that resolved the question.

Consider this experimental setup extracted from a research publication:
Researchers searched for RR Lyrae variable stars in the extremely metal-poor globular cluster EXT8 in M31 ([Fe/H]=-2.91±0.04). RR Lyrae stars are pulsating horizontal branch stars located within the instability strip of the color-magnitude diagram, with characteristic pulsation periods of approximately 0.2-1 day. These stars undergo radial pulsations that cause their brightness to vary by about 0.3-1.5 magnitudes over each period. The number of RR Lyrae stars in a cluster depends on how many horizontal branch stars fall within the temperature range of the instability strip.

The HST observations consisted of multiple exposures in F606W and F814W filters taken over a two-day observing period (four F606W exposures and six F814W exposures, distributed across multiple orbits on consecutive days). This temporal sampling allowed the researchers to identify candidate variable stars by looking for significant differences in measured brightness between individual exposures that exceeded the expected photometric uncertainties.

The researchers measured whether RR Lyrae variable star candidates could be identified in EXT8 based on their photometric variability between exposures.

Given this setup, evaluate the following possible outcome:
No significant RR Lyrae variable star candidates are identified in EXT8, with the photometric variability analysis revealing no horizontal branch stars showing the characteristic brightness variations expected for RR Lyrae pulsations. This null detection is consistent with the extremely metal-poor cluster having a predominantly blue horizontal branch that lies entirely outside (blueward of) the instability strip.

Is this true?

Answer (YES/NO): NO